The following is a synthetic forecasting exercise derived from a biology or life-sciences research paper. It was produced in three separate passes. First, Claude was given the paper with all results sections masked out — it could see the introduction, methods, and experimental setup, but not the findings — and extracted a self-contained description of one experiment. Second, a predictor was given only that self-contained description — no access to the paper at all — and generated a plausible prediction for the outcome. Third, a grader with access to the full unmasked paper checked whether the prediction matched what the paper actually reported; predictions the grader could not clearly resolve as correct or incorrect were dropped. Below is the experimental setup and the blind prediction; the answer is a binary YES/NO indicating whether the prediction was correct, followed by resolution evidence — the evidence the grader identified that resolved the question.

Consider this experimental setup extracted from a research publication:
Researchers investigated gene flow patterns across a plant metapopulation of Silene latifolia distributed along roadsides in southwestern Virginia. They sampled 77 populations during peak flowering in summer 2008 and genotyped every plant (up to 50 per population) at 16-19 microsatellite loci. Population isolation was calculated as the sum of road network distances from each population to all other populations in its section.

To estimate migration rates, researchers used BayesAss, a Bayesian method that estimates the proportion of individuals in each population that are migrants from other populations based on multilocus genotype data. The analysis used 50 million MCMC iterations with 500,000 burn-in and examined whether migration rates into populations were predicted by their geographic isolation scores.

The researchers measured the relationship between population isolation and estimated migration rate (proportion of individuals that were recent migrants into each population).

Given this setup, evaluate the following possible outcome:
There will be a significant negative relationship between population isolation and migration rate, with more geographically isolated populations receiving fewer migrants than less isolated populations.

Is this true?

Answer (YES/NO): YES